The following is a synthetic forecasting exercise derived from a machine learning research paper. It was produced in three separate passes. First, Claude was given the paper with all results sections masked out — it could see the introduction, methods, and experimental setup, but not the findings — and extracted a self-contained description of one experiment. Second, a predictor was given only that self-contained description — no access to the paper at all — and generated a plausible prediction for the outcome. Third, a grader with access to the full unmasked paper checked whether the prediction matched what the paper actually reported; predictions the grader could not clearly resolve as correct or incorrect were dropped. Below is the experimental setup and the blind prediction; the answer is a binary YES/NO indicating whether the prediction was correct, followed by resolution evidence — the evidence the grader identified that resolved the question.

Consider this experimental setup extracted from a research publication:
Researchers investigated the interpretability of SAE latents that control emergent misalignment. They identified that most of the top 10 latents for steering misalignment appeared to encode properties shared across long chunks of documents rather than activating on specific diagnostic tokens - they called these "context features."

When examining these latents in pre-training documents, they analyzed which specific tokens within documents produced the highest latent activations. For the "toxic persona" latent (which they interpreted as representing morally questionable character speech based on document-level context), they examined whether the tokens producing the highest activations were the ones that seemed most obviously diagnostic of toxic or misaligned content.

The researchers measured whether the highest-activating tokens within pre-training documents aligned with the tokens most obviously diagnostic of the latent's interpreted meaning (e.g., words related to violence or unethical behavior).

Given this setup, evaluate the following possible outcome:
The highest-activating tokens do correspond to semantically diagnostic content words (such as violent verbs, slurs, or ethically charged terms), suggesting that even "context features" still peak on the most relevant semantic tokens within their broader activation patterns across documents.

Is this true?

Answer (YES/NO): NO